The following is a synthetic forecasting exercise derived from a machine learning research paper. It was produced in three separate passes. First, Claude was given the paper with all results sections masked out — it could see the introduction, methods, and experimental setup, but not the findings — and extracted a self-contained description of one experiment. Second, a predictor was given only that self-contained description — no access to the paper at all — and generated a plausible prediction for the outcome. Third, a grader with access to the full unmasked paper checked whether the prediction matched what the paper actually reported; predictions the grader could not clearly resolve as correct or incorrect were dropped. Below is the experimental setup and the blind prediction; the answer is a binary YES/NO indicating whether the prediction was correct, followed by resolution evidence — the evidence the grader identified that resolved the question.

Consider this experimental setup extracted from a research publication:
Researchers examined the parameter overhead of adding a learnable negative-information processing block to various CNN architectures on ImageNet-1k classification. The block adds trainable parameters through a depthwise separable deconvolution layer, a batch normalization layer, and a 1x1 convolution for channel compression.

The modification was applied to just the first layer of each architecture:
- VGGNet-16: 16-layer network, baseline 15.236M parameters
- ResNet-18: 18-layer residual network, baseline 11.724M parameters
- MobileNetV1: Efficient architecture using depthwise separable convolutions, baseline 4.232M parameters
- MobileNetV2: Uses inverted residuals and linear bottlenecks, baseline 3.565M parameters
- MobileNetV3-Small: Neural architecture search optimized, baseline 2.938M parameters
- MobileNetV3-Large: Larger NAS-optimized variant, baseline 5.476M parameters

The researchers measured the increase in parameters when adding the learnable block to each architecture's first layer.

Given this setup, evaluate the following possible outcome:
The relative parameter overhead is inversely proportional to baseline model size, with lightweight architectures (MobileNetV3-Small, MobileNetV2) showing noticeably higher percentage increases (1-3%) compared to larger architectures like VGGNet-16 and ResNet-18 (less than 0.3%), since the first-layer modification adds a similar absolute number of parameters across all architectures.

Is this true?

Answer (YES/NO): NO